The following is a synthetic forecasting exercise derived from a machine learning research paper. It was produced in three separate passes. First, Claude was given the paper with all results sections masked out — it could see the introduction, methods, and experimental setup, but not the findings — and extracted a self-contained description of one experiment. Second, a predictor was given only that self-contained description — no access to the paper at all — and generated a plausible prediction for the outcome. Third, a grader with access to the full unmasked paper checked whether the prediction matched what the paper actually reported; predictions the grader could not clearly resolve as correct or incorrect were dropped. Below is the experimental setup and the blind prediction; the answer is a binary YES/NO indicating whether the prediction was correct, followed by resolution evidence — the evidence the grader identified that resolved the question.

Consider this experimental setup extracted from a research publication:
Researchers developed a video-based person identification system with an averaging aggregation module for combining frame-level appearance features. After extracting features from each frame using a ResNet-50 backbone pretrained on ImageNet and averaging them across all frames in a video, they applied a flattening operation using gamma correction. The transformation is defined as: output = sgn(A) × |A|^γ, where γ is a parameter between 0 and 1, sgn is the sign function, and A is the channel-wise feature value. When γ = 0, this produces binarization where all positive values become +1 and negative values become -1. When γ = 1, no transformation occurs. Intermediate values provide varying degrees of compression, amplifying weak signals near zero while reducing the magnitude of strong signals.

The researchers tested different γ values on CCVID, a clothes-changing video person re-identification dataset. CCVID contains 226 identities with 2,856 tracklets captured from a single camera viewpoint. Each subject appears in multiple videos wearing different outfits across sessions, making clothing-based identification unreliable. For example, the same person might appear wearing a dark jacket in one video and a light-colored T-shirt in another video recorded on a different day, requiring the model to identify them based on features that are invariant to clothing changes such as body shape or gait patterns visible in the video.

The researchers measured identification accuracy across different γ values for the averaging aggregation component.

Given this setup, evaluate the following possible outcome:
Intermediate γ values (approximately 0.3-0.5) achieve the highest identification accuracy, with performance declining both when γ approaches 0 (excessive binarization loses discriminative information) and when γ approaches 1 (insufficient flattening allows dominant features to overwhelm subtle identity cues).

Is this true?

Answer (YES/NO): NO